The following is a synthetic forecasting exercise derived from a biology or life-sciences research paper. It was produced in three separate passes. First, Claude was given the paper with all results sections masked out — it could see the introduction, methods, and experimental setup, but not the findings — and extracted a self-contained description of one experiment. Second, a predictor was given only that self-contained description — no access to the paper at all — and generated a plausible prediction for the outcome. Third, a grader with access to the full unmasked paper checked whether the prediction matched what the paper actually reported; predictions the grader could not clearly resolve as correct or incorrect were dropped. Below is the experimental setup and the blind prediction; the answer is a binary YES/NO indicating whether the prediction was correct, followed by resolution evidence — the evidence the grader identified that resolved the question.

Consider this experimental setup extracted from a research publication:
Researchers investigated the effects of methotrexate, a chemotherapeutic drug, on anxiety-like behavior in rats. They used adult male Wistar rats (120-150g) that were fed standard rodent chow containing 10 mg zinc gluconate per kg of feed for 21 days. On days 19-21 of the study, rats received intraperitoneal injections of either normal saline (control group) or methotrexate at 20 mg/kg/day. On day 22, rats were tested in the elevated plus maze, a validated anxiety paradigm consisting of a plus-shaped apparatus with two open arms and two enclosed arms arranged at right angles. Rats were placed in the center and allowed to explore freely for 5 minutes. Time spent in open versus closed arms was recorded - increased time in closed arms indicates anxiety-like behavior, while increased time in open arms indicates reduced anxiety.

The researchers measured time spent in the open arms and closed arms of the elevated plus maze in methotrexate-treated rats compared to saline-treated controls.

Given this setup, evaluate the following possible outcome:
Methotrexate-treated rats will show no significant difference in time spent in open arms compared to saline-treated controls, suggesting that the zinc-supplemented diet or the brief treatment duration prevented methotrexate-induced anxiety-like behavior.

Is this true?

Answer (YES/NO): NO